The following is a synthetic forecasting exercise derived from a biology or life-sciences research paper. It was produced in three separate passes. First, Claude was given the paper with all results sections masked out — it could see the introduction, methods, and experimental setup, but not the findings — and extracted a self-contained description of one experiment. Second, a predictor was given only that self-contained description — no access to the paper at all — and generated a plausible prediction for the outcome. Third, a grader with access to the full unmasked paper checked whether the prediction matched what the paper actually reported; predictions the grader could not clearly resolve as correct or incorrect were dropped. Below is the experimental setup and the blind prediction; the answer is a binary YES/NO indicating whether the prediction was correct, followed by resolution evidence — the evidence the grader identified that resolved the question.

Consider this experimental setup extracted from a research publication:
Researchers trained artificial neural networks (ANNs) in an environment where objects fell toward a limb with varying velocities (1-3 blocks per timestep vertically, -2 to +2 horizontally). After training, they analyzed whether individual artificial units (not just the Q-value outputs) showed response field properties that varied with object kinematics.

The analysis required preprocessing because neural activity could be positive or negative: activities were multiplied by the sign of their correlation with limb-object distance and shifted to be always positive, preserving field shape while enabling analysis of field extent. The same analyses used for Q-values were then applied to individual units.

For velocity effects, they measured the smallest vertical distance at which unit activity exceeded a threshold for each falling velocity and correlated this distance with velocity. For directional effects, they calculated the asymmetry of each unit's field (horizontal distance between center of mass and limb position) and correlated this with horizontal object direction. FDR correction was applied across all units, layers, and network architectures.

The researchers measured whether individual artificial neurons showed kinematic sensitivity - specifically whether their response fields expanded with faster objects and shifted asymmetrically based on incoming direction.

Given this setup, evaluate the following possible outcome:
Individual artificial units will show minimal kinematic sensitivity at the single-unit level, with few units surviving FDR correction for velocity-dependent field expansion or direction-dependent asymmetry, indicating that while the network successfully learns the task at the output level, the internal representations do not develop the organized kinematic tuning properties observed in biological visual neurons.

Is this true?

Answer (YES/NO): NO